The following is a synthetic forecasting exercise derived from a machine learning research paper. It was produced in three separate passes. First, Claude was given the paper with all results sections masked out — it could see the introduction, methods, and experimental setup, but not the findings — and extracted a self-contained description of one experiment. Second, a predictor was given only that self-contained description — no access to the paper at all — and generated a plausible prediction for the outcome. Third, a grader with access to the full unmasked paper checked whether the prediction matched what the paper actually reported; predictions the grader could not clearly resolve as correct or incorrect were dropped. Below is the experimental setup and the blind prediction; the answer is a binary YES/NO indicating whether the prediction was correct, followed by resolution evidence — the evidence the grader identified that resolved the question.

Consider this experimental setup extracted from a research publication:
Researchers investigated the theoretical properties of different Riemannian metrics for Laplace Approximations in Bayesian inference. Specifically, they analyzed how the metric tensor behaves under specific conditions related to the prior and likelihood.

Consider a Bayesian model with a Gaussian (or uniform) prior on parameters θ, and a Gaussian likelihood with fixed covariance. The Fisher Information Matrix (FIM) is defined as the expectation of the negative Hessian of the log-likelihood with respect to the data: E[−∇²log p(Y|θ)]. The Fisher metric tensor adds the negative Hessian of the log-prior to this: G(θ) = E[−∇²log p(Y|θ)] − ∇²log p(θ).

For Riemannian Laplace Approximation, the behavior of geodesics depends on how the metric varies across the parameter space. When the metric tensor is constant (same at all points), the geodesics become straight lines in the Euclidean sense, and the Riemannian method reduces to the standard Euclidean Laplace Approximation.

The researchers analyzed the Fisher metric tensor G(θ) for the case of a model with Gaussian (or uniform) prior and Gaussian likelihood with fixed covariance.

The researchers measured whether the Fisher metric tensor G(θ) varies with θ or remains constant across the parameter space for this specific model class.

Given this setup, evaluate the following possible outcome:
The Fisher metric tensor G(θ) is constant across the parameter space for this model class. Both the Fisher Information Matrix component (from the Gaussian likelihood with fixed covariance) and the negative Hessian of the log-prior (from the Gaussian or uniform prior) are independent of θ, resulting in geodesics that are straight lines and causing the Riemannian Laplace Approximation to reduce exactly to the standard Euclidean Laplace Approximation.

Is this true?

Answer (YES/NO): YES